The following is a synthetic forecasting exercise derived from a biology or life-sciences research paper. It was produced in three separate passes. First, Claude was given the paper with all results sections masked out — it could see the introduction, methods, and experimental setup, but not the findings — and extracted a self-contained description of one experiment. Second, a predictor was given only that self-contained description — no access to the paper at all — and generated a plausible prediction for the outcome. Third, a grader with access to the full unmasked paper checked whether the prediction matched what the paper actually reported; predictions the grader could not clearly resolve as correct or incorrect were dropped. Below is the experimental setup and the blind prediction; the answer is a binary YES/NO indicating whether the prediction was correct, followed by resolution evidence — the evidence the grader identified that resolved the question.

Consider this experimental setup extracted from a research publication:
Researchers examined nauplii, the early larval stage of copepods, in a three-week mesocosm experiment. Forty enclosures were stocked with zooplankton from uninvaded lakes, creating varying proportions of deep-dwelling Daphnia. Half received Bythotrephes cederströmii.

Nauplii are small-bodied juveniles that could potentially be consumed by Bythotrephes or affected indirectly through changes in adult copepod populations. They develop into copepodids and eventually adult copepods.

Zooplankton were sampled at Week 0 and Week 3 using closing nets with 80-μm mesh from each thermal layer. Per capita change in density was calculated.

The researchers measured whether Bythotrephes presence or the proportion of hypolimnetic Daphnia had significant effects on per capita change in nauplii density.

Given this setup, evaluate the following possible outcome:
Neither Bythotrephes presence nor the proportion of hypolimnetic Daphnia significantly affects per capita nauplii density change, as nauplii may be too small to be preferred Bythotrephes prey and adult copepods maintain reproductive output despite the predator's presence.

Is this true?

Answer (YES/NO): NO